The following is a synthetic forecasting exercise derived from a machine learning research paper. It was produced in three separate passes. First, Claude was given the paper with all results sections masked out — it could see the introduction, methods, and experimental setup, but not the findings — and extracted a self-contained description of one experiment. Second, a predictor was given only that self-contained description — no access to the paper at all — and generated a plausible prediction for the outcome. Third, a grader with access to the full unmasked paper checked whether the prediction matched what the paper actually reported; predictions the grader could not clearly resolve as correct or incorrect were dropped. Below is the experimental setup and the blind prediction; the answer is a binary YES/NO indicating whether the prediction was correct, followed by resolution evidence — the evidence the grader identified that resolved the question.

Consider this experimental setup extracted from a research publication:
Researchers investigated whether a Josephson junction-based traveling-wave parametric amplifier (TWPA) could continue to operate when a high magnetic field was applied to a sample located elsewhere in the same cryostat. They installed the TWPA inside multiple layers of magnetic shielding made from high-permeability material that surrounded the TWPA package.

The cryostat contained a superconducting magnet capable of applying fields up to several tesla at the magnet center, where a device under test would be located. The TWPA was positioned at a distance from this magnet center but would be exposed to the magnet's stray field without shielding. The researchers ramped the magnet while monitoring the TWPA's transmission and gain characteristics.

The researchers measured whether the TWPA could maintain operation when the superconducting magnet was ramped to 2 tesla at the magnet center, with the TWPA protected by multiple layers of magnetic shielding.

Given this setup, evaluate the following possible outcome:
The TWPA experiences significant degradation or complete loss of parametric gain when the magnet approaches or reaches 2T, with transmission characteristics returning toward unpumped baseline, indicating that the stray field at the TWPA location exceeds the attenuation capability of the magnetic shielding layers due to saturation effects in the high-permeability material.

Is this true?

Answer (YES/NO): NO